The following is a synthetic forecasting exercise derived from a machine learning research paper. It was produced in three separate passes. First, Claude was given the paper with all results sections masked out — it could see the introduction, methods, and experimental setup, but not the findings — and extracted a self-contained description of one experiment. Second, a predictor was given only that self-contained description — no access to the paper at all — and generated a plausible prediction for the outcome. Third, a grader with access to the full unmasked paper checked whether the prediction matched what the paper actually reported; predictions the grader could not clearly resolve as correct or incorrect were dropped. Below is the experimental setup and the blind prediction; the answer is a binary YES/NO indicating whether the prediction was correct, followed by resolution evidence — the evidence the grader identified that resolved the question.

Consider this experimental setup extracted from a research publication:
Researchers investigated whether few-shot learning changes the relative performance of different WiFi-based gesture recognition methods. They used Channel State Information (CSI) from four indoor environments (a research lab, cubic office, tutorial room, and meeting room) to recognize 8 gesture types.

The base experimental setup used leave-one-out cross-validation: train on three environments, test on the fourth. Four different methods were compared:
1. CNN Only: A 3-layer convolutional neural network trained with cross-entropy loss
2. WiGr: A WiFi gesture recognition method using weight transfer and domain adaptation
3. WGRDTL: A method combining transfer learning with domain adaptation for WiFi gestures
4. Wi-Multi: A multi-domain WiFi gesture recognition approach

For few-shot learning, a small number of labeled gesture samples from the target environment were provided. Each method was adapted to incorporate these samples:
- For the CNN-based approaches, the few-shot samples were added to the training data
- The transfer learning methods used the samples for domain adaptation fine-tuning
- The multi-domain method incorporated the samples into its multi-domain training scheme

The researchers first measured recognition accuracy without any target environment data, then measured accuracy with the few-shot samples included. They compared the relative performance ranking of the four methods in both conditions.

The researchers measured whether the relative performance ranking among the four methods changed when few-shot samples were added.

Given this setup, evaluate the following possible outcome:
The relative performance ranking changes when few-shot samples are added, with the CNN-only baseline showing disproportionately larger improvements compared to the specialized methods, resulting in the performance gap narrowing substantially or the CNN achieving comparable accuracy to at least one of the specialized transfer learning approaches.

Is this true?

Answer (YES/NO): NO